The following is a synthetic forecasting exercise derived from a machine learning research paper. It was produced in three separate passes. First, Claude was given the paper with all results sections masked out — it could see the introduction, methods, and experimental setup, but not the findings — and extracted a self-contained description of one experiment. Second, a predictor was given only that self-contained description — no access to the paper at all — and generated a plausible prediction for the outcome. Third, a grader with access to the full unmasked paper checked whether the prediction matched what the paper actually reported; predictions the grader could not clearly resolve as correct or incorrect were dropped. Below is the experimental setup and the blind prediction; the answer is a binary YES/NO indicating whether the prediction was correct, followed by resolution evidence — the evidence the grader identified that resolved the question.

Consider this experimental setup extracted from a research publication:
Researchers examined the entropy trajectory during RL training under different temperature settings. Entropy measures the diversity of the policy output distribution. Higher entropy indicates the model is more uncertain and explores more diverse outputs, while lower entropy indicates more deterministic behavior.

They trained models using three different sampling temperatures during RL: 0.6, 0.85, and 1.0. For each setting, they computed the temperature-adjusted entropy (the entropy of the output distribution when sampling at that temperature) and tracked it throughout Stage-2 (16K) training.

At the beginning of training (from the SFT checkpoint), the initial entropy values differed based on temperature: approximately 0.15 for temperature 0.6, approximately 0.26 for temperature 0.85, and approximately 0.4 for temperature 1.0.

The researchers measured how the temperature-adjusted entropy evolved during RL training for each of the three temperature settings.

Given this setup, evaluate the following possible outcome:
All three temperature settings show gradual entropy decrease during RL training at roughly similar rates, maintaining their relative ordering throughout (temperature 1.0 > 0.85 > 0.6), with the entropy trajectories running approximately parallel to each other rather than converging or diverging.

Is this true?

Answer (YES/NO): NO